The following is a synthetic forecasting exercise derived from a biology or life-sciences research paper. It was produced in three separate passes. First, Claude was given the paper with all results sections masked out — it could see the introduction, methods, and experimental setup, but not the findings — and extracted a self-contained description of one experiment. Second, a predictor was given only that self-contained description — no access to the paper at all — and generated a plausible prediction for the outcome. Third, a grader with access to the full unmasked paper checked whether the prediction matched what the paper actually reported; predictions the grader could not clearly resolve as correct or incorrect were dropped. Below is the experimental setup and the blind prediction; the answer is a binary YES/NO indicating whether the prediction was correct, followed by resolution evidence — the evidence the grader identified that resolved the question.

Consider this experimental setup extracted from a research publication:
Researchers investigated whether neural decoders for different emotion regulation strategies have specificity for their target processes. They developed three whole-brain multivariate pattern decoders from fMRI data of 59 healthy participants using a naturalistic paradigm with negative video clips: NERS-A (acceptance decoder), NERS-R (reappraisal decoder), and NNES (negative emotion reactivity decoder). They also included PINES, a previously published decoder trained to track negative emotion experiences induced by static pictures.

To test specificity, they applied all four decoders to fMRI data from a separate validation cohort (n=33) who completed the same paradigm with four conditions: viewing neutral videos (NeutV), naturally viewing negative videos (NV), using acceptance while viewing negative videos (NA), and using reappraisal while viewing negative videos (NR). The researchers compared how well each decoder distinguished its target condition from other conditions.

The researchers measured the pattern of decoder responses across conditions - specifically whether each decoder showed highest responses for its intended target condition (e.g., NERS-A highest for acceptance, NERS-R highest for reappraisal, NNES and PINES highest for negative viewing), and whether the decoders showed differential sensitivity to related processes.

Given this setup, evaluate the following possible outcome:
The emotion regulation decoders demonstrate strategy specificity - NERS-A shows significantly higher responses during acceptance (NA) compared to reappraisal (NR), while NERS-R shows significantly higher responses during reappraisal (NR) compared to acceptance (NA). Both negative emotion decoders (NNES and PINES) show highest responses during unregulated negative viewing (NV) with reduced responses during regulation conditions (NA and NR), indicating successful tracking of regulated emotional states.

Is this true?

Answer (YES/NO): NO